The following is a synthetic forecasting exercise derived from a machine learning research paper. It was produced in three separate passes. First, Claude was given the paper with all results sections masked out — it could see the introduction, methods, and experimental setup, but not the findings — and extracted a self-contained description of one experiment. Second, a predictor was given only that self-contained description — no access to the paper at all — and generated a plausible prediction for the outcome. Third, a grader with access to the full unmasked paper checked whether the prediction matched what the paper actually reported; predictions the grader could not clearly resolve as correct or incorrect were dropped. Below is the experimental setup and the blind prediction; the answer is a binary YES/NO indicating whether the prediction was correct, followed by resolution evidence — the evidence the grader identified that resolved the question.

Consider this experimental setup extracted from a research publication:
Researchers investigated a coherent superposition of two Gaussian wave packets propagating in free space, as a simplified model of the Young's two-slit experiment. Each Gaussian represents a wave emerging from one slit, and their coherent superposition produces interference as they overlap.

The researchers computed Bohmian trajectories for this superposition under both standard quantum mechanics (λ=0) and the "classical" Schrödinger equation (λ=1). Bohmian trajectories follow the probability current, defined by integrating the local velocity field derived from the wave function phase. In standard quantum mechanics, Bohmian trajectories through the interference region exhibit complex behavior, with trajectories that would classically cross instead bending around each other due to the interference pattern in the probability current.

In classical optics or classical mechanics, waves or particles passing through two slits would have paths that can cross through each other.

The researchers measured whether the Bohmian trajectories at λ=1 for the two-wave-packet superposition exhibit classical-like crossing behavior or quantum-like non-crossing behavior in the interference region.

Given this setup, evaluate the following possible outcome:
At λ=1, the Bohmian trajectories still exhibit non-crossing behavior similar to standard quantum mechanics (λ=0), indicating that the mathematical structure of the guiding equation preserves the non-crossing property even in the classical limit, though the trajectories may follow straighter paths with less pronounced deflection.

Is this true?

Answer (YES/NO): YES